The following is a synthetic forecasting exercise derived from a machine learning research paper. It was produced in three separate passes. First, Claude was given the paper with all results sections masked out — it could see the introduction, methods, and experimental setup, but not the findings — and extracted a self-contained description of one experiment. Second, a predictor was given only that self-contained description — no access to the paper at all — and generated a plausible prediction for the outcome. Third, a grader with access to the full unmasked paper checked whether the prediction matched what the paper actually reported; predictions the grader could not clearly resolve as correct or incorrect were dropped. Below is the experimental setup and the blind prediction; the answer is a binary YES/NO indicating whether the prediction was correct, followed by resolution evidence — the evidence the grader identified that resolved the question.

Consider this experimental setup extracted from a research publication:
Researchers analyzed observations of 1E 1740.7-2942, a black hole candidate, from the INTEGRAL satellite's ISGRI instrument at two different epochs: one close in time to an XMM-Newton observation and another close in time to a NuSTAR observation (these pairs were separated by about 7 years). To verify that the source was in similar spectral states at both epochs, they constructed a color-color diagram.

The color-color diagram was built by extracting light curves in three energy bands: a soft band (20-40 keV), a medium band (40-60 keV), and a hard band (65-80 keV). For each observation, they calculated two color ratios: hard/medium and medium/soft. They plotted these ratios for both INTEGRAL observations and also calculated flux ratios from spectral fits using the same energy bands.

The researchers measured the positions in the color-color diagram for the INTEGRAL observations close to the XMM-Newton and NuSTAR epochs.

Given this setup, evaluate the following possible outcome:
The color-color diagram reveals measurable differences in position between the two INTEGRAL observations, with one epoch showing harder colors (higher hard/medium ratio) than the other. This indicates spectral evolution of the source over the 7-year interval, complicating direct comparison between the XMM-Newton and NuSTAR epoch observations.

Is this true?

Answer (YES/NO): NO